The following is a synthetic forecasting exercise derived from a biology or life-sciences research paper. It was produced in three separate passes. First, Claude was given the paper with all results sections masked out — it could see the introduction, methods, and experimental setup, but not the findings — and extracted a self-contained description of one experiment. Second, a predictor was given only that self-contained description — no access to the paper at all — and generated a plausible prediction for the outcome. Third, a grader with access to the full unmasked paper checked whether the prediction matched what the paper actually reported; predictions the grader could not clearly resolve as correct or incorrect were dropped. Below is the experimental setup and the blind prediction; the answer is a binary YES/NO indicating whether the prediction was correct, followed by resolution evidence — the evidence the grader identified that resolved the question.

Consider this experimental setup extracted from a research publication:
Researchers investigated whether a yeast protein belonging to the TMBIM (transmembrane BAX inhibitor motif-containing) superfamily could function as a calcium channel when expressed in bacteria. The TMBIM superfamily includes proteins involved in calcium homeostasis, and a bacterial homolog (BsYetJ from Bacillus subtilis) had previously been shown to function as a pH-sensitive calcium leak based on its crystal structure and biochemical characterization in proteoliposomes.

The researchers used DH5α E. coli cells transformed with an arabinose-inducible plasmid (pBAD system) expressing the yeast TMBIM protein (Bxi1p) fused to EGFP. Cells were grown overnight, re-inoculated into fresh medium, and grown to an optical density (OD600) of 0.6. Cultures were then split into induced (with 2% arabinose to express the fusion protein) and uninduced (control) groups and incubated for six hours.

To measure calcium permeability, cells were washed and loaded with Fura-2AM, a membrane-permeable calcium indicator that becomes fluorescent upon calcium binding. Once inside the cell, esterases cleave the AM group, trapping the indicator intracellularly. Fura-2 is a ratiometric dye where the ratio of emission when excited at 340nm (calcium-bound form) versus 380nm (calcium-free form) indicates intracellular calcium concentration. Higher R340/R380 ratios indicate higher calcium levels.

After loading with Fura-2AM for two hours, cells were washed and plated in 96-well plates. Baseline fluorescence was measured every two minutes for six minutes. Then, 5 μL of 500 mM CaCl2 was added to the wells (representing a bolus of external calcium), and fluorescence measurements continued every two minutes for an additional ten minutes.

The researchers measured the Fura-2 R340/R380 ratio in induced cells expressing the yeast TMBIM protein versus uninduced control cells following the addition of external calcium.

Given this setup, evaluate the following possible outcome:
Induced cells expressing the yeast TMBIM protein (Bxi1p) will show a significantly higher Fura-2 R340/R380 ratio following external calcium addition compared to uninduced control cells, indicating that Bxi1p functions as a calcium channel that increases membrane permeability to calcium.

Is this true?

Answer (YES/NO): YES